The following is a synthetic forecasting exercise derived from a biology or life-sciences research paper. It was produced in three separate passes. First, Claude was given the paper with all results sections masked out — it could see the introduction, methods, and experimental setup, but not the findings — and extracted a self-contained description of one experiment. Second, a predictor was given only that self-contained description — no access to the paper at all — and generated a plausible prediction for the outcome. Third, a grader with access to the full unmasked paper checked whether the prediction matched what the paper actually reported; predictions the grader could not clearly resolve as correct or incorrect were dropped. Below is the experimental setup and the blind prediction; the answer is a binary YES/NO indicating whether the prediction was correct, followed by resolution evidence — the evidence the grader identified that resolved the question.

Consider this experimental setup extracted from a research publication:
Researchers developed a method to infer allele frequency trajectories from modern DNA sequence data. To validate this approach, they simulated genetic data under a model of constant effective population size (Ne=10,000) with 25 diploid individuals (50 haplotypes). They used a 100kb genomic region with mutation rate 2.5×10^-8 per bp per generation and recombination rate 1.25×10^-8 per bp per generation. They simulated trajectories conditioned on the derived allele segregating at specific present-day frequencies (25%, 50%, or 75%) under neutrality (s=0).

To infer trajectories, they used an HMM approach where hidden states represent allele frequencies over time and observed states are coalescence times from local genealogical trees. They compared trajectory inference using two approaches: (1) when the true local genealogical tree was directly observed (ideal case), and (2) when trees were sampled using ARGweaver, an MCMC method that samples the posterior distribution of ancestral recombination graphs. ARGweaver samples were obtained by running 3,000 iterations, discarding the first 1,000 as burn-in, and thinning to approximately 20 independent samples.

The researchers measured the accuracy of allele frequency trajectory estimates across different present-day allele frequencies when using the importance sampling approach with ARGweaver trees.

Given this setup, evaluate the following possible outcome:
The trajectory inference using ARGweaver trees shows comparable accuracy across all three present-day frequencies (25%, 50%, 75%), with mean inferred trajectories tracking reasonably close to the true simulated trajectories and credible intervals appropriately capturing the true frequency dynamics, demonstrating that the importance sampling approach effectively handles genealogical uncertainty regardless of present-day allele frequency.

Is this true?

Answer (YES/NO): NO